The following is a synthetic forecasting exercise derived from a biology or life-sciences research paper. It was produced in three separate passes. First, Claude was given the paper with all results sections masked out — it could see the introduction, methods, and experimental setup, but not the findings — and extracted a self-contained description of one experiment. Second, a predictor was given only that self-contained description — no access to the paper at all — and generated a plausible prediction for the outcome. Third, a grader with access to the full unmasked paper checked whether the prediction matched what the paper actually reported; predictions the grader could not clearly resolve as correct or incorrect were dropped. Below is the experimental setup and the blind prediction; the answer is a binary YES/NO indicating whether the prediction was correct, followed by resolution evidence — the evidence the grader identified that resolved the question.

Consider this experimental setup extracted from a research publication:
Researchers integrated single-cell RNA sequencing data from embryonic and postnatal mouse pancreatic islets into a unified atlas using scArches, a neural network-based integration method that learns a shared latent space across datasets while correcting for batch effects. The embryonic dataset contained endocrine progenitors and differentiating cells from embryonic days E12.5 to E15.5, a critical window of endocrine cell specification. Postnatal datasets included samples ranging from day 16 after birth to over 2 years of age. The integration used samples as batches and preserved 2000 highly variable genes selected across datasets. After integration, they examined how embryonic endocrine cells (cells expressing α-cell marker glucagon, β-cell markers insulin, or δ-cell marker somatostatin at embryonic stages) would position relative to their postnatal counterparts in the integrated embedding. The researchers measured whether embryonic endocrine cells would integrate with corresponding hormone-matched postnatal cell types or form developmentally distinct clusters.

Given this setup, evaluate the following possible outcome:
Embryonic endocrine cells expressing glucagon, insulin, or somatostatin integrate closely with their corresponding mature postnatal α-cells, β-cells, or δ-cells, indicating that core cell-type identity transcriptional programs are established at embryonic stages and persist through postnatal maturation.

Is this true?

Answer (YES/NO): NO